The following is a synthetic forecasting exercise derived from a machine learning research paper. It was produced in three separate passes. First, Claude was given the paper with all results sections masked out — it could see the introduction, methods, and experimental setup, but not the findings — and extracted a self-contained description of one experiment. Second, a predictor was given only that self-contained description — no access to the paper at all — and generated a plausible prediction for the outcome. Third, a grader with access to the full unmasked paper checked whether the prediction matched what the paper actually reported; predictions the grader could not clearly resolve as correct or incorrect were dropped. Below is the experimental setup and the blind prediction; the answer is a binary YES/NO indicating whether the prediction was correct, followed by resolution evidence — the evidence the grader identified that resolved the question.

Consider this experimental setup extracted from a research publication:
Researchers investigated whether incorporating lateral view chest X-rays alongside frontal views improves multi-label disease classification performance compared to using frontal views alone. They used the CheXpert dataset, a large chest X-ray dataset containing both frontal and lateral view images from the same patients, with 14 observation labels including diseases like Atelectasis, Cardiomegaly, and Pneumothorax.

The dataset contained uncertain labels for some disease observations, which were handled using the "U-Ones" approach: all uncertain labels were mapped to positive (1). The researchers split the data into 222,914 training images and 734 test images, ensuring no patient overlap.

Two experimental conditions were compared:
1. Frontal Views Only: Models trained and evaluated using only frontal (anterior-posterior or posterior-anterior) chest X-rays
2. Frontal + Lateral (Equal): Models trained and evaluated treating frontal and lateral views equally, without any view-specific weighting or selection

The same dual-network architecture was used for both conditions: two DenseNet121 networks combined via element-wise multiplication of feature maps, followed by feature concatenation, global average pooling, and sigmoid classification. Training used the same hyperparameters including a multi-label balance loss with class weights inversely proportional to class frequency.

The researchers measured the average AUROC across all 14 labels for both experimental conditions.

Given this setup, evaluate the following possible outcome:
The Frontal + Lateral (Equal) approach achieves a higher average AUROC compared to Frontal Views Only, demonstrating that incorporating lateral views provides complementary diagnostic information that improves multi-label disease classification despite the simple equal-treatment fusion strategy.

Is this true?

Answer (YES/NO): YES